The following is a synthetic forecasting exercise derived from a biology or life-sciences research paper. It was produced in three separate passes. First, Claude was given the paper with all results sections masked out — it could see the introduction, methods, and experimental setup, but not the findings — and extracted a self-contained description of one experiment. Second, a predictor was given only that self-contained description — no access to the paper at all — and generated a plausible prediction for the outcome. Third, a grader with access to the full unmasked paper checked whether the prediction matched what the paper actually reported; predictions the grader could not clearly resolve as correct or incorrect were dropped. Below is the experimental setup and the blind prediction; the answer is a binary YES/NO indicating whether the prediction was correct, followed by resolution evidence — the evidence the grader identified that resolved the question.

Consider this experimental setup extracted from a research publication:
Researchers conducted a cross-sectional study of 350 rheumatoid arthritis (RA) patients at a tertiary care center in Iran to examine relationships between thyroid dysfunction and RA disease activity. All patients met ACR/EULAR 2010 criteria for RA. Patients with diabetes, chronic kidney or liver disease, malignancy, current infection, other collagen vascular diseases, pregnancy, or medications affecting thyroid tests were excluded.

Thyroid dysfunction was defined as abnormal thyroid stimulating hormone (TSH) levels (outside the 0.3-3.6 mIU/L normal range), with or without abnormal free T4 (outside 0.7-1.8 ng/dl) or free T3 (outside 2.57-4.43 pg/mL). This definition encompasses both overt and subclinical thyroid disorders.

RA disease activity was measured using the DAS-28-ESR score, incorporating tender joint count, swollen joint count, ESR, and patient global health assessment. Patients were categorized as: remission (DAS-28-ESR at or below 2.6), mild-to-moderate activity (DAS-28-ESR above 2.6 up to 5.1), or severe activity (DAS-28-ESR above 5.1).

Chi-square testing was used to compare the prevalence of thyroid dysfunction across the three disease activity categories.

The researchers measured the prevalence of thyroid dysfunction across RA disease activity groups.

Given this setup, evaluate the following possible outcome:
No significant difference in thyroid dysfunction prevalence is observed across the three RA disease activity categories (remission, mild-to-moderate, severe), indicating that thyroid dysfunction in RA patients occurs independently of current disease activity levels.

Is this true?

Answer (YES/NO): NO